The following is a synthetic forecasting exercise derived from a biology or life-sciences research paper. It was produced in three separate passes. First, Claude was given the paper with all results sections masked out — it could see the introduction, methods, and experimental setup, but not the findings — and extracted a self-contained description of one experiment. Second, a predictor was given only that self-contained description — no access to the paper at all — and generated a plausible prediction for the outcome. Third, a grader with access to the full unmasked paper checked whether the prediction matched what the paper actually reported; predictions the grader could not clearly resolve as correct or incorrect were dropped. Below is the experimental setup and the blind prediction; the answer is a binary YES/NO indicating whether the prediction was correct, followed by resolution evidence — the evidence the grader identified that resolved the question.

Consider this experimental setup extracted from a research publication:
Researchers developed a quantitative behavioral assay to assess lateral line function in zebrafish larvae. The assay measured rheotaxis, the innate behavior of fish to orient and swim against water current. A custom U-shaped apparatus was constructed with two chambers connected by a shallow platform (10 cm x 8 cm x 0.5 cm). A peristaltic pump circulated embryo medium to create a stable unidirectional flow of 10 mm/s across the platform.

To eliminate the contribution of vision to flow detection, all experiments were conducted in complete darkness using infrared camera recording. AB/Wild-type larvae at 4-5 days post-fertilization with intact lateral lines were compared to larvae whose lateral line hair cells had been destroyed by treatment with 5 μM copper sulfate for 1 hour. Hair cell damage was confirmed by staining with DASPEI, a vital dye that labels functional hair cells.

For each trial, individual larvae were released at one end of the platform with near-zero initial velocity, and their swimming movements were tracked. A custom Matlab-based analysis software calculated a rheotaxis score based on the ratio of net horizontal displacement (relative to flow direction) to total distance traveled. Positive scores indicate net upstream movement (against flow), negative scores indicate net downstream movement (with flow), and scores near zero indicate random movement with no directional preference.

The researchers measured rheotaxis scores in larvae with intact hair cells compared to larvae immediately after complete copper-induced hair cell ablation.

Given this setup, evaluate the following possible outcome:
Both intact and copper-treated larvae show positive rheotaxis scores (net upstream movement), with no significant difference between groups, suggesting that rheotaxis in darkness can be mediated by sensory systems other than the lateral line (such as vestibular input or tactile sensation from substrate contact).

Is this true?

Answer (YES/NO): NO